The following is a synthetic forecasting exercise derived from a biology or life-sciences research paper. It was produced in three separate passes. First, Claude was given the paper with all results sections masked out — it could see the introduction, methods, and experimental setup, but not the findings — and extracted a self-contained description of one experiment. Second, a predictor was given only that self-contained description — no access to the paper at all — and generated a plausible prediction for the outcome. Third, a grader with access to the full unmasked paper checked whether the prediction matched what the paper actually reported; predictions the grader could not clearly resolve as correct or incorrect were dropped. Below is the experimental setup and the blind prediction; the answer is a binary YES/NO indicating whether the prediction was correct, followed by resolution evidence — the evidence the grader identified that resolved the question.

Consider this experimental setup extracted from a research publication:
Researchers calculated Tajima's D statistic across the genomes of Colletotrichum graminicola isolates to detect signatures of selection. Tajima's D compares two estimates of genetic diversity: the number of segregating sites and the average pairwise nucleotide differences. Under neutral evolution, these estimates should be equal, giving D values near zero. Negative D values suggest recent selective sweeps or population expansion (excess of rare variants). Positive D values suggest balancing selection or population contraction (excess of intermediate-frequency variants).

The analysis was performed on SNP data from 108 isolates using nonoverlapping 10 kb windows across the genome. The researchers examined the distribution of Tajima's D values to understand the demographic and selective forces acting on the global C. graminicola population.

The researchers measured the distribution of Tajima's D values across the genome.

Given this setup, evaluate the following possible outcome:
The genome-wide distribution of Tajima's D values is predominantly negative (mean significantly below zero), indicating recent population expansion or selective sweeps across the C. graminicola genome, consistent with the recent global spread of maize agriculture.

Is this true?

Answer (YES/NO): NO